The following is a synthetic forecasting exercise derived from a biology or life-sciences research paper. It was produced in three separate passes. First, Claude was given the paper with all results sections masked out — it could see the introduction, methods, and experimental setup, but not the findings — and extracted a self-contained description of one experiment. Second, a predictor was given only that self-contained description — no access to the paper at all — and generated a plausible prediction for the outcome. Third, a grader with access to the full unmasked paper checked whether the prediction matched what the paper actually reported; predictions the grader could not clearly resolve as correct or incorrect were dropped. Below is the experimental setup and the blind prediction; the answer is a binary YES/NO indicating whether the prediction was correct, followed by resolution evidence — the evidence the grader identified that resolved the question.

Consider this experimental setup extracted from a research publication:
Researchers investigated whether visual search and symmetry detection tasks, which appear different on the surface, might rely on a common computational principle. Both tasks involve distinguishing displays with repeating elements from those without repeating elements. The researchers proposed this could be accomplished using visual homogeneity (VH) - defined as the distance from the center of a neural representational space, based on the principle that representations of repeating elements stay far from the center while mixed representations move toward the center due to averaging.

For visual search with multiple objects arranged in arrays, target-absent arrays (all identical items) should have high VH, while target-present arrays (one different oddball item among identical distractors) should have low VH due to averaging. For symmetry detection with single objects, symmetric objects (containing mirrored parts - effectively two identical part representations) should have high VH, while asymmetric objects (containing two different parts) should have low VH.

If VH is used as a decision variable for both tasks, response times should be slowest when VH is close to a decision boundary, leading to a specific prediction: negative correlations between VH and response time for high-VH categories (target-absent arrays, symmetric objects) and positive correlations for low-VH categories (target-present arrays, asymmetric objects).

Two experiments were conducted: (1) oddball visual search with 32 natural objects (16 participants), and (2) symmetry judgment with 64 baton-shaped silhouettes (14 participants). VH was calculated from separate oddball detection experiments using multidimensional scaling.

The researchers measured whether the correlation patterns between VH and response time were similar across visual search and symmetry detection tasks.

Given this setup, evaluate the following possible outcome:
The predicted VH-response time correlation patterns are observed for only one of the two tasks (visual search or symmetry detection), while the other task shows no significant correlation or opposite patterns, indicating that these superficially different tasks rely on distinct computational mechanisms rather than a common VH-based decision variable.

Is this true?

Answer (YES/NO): NO